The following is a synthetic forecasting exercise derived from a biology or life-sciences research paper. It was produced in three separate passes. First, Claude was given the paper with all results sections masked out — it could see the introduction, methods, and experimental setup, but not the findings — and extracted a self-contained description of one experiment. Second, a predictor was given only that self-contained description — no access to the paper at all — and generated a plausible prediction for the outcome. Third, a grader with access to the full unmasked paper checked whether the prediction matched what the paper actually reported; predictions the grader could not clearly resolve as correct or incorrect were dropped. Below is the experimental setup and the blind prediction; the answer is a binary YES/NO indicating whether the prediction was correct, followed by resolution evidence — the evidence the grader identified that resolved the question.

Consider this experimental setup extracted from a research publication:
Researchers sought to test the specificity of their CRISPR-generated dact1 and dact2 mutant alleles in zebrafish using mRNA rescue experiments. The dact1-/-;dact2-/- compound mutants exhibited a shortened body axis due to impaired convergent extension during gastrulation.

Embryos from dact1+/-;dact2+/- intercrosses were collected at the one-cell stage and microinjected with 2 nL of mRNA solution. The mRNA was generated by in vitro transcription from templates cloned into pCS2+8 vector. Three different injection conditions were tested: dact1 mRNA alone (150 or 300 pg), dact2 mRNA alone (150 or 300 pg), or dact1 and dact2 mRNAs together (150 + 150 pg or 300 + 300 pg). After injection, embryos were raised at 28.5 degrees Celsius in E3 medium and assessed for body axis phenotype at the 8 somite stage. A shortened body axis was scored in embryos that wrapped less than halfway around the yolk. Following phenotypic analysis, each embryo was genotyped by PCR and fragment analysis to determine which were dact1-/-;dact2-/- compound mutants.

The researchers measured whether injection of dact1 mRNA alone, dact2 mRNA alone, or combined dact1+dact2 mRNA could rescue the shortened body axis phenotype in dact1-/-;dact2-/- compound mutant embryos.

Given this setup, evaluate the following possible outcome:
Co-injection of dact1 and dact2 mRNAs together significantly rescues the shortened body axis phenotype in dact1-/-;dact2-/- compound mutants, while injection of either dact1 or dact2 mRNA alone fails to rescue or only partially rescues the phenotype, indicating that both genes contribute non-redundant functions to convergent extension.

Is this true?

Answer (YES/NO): NO